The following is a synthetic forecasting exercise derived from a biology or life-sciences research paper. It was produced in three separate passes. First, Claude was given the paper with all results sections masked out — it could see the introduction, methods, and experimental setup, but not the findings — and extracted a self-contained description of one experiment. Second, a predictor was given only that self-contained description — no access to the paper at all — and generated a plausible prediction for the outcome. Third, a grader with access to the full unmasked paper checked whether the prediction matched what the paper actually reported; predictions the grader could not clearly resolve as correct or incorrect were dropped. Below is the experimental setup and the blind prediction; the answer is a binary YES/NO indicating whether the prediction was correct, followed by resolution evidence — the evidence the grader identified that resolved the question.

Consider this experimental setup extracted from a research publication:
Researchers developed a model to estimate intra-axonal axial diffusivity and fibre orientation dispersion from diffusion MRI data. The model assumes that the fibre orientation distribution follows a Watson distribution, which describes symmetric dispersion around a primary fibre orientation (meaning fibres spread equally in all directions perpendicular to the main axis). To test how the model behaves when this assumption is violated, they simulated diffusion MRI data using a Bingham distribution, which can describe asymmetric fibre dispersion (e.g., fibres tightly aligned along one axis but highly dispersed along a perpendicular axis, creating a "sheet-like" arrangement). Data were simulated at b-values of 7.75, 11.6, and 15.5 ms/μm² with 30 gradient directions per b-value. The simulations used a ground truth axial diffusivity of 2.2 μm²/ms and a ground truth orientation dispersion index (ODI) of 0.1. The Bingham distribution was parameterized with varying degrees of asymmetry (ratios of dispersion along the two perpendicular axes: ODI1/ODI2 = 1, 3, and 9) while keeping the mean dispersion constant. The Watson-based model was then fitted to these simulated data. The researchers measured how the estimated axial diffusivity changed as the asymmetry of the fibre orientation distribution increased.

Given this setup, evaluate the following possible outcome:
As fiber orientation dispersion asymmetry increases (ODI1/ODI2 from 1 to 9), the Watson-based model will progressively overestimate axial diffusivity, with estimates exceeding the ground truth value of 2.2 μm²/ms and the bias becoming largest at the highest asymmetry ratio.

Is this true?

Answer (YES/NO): YES